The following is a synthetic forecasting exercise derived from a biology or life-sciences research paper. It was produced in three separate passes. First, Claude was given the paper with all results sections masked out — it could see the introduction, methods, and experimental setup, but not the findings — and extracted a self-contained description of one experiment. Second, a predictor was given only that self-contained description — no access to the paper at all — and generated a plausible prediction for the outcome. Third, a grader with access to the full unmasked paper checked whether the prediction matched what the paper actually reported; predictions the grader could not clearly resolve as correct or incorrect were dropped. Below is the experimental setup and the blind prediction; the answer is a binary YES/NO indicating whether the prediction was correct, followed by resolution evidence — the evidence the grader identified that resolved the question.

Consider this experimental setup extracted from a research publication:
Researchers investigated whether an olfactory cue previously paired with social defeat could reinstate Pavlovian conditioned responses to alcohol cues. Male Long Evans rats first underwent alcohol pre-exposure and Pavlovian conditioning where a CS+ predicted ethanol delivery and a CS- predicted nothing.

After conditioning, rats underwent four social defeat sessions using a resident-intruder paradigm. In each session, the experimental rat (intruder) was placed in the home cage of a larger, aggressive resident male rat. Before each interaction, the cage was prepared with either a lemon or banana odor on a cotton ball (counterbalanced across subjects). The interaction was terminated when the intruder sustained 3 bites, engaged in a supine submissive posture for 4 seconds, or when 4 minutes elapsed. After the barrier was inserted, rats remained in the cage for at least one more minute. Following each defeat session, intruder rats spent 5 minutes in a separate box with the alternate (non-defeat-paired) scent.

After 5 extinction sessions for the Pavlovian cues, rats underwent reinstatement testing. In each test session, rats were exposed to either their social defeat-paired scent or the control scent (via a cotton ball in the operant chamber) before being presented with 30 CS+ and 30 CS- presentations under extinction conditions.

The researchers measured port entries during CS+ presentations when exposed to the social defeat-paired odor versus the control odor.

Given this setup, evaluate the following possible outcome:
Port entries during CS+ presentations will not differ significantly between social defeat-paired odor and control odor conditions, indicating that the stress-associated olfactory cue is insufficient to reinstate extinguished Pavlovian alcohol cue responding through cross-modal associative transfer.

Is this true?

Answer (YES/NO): YES